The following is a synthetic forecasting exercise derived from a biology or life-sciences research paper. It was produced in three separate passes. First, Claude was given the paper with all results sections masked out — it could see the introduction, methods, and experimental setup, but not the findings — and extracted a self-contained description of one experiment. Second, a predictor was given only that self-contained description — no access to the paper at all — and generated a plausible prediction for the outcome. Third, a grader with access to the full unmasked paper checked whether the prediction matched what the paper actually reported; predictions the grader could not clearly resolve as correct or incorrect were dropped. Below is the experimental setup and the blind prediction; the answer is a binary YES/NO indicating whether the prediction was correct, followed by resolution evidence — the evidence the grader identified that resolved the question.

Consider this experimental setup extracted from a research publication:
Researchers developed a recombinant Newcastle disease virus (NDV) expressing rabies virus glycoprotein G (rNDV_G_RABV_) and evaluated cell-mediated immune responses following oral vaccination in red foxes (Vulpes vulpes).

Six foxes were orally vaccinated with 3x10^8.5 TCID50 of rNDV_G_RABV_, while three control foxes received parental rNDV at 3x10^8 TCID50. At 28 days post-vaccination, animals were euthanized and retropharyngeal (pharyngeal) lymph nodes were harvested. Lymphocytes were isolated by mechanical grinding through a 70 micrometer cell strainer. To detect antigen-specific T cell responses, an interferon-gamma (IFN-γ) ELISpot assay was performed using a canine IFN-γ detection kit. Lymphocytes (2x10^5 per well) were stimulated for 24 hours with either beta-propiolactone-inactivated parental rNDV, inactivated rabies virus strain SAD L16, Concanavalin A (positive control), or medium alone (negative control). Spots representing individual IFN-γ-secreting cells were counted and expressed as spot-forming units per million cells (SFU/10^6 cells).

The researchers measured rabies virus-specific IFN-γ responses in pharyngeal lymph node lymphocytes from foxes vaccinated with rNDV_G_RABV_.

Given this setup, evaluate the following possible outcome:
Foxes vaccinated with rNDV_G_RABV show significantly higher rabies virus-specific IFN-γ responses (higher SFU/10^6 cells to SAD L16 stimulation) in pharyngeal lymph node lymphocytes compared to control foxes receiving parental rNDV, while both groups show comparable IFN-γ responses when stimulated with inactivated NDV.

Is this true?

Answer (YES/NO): NO